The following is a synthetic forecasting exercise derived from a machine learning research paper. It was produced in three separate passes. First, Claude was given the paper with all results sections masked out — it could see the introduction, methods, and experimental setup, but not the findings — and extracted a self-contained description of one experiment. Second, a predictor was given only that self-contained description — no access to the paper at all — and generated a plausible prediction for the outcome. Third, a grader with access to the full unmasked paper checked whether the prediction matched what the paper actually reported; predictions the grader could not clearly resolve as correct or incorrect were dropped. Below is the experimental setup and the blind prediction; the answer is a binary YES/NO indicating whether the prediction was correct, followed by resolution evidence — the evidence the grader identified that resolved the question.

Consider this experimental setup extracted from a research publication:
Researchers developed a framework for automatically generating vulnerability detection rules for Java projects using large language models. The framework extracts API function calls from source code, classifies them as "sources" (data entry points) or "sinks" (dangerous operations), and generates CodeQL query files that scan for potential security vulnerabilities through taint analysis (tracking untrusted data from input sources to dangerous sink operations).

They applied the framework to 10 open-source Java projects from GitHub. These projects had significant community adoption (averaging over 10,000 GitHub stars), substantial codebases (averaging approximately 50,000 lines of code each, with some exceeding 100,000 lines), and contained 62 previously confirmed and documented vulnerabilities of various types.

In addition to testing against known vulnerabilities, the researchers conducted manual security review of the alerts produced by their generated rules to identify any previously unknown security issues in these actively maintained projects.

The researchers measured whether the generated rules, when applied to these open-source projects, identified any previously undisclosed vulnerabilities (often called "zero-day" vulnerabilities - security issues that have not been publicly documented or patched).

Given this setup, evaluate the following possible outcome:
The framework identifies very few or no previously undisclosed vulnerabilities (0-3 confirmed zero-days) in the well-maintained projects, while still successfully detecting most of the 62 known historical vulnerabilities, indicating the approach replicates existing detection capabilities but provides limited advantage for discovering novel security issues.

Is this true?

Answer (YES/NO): NO